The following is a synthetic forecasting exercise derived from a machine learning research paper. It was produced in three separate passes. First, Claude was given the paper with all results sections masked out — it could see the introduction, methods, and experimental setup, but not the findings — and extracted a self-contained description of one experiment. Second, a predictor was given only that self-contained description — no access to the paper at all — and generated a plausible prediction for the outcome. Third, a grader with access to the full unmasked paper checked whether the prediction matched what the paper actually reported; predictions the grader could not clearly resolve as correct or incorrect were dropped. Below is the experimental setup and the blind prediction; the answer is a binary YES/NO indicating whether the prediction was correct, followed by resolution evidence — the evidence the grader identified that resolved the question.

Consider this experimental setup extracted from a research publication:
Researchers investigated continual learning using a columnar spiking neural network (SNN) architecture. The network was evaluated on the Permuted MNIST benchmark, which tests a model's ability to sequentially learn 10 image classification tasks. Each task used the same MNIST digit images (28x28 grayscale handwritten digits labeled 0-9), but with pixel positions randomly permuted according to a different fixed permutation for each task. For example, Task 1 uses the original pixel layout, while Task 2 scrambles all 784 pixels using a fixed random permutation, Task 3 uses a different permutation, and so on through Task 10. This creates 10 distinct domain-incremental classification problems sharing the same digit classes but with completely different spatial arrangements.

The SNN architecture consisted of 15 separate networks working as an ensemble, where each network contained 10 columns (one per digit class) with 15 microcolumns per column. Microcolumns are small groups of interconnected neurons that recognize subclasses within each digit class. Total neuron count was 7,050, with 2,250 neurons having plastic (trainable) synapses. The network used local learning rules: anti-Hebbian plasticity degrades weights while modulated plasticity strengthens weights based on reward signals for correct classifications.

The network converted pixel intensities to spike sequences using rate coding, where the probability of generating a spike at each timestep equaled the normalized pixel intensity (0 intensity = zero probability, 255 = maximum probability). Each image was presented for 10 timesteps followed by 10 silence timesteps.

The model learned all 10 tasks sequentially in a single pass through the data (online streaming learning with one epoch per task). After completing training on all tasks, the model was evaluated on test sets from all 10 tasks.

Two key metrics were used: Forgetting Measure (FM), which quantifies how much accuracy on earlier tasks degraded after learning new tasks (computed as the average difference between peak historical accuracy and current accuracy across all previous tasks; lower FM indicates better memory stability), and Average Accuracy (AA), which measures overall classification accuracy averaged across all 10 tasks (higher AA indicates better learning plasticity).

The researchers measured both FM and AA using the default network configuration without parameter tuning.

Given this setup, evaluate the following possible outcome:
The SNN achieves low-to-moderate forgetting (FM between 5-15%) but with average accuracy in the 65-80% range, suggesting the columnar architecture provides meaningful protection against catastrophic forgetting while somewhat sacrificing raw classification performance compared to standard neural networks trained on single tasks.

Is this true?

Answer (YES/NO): NO